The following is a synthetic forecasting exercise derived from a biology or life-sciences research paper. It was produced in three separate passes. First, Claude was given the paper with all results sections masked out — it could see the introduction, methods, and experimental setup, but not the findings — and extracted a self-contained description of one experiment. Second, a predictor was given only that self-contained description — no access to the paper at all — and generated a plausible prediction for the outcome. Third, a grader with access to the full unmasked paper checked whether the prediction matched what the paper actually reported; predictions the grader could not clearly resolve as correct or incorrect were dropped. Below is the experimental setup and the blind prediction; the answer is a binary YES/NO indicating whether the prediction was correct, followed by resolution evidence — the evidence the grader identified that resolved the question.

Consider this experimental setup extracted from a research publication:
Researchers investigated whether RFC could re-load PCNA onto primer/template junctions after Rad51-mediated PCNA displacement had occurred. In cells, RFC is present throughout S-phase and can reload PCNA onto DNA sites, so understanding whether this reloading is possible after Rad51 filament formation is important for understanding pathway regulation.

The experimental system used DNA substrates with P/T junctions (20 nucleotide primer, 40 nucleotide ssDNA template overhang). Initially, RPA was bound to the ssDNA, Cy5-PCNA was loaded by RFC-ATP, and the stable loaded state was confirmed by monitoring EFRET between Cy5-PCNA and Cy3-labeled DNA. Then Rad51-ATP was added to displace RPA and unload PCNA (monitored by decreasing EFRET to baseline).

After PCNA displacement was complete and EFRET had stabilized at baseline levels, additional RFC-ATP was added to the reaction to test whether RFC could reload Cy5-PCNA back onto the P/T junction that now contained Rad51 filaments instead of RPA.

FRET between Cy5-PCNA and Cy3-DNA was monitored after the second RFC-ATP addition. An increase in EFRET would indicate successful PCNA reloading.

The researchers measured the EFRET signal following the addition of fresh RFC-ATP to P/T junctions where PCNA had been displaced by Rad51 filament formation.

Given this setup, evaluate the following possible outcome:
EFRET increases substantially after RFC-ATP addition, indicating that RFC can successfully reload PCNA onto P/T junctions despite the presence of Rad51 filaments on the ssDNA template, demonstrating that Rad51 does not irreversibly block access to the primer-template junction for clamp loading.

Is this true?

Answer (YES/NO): NO